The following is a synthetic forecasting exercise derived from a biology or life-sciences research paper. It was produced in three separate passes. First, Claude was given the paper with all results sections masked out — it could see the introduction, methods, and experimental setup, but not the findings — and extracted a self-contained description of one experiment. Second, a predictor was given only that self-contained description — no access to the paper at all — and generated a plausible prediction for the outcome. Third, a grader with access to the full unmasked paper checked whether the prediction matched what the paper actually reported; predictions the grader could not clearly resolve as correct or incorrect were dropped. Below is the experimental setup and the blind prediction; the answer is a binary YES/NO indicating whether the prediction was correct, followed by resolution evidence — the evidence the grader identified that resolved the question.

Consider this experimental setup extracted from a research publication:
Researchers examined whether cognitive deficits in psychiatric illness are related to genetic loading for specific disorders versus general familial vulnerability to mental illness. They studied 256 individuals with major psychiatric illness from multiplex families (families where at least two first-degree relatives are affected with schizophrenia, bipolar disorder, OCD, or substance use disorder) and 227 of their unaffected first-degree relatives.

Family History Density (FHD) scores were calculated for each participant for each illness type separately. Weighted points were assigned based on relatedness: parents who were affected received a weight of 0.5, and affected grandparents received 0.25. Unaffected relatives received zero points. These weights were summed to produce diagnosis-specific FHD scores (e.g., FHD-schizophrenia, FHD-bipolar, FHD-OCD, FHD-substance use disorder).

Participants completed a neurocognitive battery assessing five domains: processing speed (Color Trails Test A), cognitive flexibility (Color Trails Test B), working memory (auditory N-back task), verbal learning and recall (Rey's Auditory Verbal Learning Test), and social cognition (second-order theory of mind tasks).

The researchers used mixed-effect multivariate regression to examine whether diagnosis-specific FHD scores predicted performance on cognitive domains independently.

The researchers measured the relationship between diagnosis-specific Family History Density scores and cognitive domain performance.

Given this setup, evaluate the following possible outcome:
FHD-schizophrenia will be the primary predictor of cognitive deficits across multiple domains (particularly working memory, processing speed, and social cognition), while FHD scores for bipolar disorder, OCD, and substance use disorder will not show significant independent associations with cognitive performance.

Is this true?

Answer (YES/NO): NO